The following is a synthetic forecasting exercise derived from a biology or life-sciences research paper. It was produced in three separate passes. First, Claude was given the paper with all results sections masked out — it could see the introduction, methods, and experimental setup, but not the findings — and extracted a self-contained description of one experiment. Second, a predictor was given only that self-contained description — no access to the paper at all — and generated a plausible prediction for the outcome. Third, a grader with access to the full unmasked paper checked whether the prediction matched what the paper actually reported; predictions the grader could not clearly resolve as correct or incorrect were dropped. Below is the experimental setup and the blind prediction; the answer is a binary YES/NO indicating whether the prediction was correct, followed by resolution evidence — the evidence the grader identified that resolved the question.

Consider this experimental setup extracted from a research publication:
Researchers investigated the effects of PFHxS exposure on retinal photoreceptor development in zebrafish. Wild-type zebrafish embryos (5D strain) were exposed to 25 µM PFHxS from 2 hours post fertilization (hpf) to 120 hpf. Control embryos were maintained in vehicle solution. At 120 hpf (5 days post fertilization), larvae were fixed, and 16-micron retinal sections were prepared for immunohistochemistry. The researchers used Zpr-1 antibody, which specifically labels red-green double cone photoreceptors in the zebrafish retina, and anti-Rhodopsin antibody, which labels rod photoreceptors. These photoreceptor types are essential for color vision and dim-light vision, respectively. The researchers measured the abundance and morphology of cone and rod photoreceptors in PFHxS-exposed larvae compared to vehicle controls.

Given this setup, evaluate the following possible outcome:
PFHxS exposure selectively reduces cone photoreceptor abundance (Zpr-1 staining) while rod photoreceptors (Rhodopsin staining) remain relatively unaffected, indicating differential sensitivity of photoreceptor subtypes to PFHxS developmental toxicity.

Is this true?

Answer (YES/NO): NO